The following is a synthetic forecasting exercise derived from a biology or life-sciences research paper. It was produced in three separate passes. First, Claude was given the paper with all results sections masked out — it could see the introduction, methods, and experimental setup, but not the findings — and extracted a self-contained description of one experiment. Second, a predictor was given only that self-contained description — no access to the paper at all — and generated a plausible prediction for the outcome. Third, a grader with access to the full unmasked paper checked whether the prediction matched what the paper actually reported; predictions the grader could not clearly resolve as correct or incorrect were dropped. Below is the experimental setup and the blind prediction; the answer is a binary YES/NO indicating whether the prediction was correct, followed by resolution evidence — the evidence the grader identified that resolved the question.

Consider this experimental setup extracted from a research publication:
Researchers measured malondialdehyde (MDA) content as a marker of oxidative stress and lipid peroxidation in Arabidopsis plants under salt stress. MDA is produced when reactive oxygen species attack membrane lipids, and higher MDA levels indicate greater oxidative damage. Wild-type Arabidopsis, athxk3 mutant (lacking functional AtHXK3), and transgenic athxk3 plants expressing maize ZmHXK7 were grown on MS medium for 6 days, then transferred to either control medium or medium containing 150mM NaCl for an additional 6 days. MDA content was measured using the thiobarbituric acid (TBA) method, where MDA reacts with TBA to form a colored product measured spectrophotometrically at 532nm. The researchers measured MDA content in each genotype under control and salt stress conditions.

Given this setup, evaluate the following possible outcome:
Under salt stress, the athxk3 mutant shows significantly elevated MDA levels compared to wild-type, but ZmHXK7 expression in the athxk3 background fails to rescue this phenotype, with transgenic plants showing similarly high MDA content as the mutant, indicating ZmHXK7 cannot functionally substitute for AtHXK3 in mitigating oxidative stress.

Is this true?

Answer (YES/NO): NO